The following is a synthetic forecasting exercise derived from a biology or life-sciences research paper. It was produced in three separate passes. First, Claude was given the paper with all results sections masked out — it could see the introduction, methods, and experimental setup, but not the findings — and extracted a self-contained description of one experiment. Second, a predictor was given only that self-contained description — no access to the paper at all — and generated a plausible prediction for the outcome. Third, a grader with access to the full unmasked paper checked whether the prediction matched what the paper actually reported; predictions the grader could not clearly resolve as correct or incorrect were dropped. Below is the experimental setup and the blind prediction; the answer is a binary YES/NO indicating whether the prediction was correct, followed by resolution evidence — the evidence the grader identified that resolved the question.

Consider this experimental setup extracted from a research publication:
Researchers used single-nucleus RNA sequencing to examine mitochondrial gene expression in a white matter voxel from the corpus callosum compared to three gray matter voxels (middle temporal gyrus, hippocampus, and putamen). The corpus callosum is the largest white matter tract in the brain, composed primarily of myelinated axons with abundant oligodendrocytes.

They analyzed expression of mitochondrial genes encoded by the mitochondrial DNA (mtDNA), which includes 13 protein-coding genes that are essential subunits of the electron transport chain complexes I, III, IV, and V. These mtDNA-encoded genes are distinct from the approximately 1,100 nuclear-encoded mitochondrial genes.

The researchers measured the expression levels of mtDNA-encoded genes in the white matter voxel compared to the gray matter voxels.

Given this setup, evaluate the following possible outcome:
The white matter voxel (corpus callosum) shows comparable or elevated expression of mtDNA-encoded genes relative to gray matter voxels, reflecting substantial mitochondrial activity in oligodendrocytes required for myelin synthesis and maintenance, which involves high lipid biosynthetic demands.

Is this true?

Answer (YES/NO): NO